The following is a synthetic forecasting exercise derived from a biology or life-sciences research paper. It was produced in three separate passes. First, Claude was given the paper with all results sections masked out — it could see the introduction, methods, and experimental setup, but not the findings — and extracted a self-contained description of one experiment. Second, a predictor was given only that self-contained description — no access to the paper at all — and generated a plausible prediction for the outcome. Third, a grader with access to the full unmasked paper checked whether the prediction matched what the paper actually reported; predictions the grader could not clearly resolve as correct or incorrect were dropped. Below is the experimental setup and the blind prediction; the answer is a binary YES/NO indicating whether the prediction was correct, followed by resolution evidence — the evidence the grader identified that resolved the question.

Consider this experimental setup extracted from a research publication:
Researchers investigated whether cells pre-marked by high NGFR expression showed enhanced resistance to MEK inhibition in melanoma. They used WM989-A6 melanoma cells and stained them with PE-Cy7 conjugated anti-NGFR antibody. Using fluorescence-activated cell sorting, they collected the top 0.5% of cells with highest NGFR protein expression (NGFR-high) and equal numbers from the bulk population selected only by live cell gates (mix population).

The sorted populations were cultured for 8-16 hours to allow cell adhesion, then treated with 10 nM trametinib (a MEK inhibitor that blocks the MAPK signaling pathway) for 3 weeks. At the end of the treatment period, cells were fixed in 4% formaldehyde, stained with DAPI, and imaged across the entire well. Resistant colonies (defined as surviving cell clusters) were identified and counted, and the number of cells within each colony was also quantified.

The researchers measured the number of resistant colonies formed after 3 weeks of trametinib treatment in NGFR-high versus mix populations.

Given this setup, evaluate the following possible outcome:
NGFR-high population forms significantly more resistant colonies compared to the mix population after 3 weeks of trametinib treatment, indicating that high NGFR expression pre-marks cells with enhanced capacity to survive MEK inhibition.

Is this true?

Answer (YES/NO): YES